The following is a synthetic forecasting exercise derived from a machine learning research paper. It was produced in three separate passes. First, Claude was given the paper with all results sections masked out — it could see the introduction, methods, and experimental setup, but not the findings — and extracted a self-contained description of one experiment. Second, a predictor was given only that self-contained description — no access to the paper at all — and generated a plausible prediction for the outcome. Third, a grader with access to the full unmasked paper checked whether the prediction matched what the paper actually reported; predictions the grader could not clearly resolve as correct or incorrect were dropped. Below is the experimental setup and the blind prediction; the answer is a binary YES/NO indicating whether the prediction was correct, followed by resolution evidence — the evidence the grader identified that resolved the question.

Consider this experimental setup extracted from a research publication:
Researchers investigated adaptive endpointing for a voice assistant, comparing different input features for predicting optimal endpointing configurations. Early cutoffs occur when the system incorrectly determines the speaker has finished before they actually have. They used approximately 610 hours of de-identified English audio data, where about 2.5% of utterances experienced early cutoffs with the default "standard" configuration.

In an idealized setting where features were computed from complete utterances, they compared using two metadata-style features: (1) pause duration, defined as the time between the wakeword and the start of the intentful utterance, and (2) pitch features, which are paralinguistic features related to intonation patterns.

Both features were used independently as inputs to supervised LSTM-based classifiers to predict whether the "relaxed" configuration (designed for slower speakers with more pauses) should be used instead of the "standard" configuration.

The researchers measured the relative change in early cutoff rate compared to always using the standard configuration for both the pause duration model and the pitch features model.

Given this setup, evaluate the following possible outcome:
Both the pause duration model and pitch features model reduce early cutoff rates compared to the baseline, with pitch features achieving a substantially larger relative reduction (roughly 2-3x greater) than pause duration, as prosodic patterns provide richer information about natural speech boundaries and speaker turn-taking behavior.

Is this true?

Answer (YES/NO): NO